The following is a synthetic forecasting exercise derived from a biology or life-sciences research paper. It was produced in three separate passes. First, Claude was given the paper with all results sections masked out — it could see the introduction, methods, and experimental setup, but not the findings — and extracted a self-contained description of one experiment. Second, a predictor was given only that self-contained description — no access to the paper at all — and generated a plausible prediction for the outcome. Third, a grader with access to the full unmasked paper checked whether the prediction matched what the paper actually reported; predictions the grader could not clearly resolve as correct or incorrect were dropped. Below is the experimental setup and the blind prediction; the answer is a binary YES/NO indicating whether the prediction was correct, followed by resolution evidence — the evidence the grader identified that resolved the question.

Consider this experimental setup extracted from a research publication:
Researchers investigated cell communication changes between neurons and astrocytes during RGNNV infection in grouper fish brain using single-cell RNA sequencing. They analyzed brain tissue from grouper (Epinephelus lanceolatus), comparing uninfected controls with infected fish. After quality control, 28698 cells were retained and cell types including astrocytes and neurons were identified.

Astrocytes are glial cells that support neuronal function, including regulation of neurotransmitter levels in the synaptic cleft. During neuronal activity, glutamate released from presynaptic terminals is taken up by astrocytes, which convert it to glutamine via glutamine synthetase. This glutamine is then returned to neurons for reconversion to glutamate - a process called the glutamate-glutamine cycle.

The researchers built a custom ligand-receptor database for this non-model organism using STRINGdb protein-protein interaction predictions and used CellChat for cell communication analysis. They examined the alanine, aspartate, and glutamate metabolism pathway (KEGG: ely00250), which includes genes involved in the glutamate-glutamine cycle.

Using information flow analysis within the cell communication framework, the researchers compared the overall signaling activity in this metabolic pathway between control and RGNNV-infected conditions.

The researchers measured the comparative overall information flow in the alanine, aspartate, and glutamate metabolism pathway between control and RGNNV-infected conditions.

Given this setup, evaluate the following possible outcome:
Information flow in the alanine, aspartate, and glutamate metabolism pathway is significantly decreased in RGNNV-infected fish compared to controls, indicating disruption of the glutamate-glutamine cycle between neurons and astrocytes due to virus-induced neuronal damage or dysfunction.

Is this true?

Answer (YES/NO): NO